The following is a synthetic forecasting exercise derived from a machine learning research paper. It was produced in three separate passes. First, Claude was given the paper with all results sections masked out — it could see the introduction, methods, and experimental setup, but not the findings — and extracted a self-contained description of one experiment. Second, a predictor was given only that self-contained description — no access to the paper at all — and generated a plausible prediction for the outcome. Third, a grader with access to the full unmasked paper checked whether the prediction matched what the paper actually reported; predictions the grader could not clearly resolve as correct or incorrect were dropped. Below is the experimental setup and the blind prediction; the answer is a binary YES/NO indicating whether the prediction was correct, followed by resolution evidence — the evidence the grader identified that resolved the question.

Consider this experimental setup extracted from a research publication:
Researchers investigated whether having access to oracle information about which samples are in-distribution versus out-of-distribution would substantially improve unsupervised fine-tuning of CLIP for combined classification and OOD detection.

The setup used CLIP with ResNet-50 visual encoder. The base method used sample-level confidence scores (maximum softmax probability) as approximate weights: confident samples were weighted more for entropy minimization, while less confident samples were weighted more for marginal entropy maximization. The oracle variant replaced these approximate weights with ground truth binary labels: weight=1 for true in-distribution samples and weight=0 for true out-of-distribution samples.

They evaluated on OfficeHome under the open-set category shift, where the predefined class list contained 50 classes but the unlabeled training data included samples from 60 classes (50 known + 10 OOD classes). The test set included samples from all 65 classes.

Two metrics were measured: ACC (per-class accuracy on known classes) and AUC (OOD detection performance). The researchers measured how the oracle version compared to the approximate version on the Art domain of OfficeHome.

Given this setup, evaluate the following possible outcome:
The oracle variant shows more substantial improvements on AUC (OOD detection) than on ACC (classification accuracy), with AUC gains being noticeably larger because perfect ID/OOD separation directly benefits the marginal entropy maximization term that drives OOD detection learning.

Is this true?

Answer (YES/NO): YES